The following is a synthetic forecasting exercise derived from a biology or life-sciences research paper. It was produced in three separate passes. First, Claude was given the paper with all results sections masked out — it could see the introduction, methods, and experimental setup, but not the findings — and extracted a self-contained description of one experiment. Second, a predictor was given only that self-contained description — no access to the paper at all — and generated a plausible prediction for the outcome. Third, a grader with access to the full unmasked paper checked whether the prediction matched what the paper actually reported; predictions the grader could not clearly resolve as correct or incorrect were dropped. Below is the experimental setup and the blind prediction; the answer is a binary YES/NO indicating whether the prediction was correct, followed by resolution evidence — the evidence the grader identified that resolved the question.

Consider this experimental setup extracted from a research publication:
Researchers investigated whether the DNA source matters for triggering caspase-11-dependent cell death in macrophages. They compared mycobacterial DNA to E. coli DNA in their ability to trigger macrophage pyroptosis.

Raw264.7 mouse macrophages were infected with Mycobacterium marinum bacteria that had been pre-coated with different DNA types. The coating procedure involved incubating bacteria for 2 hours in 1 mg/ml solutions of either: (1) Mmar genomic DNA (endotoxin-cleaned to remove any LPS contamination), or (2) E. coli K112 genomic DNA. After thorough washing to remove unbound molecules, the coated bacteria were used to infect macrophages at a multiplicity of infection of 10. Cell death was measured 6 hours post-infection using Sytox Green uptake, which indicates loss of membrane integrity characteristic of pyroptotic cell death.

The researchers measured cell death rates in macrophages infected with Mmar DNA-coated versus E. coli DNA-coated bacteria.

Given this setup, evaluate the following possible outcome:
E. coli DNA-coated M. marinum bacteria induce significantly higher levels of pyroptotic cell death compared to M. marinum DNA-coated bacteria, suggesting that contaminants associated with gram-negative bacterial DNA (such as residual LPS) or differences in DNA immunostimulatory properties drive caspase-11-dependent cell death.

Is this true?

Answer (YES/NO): NO